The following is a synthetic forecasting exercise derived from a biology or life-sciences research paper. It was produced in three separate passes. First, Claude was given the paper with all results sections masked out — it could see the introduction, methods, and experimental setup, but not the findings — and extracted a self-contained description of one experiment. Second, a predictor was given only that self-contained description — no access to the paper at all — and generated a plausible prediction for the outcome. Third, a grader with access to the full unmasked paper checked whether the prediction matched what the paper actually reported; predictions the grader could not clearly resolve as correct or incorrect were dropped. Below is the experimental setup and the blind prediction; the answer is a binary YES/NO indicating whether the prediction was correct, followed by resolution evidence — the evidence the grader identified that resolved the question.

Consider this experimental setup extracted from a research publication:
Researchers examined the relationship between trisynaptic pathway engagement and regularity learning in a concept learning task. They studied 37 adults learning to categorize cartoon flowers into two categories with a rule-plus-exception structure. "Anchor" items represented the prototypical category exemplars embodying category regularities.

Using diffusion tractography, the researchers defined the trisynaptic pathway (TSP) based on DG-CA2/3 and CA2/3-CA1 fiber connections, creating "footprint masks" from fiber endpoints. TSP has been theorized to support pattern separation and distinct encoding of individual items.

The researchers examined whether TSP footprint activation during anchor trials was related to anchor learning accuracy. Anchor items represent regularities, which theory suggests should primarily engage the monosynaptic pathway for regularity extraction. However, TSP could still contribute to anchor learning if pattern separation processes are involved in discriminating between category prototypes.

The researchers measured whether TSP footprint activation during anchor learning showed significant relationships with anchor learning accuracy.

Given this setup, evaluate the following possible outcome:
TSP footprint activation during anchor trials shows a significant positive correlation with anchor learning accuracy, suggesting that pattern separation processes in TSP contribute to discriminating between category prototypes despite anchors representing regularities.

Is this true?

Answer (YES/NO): NO